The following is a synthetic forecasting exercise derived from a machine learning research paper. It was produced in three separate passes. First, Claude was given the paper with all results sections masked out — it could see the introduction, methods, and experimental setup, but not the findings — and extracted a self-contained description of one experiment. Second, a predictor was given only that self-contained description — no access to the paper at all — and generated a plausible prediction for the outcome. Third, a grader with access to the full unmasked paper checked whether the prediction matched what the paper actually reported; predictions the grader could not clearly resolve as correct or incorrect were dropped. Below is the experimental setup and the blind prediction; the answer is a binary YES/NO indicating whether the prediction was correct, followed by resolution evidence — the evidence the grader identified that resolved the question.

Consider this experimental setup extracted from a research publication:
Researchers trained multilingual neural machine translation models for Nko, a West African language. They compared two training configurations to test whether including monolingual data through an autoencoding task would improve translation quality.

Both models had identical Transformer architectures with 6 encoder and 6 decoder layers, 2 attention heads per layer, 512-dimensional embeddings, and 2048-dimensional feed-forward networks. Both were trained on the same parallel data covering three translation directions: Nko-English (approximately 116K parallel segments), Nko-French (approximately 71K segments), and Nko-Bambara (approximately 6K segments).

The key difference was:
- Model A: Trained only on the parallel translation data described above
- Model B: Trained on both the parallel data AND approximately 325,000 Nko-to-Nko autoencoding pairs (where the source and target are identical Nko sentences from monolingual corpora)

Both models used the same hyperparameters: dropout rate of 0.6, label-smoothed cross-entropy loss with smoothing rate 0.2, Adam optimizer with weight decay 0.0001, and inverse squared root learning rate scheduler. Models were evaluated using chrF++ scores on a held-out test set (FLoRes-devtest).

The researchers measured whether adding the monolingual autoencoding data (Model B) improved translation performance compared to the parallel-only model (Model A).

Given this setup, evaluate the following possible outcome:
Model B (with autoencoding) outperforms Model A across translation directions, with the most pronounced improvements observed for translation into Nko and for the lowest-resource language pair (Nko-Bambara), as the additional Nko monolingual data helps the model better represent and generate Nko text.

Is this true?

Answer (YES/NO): NO